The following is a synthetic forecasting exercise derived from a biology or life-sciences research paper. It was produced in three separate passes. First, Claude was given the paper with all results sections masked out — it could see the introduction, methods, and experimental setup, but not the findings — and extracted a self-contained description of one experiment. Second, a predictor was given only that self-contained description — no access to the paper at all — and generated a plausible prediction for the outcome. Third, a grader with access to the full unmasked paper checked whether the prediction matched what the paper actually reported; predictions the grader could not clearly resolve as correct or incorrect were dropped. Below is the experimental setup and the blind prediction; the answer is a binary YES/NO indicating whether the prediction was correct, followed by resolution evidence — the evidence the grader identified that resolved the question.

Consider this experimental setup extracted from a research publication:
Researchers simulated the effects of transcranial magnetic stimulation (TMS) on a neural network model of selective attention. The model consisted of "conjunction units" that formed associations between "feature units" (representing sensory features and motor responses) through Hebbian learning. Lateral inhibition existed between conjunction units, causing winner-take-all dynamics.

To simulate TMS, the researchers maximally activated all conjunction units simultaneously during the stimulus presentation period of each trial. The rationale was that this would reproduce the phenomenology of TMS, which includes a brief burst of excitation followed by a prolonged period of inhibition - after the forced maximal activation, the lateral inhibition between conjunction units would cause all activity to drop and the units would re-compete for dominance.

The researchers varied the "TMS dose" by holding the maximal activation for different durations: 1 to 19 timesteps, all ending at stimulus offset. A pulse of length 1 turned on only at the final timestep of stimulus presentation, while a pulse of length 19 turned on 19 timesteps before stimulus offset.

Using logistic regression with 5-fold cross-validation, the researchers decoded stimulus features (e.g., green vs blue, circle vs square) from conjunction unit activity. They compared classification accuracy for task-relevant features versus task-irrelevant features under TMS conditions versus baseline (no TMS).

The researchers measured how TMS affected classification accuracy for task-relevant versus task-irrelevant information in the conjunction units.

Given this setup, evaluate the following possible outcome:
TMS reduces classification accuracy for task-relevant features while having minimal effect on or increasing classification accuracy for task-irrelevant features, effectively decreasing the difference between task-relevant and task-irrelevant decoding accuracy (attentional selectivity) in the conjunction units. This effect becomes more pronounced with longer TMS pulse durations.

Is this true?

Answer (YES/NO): YES